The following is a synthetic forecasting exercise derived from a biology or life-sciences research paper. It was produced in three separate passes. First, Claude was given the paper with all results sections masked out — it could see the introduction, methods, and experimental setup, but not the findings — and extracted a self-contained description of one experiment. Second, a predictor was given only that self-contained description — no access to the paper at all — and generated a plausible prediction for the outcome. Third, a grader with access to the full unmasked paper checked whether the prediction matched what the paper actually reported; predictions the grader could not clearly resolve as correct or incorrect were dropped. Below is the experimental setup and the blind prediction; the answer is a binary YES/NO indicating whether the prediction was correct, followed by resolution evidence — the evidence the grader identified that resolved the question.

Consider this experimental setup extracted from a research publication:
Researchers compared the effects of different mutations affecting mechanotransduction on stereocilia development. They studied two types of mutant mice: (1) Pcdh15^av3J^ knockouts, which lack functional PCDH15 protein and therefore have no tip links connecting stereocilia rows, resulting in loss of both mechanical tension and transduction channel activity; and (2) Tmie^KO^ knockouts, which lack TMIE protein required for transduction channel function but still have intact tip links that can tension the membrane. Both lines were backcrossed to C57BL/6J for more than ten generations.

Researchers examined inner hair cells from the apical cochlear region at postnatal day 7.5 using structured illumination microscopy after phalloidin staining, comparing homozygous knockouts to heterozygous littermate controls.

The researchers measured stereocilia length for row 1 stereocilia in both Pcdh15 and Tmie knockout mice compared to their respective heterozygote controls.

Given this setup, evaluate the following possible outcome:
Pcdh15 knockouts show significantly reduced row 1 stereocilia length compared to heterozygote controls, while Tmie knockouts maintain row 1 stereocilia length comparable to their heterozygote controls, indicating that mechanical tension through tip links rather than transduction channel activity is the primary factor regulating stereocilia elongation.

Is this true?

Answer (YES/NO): NO